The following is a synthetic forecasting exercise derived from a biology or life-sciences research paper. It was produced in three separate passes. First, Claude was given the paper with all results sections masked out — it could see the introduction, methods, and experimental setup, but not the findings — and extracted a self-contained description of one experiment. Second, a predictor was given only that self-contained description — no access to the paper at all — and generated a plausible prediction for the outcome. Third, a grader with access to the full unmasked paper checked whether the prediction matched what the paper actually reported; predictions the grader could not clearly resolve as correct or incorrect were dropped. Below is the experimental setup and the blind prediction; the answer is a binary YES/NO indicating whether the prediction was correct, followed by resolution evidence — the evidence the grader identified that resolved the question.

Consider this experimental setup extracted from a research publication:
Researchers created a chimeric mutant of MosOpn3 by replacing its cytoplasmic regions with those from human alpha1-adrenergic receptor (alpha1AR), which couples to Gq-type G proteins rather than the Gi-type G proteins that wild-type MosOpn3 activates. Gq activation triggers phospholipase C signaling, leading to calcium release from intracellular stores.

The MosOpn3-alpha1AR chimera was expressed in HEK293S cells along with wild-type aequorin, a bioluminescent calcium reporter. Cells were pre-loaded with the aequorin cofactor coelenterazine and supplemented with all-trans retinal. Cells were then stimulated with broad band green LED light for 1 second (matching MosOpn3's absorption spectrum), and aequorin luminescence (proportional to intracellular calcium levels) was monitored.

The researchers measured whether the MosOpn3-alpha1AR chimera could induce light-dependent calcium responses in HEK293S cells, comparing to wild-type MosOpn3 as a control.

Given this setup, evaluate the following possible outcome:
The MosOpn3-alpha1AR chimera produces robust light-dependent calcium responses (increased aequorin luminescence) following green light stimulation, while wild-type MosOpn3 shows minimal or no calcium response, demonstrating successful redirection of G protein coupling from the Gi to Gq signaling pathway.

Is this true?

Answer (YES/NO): NO